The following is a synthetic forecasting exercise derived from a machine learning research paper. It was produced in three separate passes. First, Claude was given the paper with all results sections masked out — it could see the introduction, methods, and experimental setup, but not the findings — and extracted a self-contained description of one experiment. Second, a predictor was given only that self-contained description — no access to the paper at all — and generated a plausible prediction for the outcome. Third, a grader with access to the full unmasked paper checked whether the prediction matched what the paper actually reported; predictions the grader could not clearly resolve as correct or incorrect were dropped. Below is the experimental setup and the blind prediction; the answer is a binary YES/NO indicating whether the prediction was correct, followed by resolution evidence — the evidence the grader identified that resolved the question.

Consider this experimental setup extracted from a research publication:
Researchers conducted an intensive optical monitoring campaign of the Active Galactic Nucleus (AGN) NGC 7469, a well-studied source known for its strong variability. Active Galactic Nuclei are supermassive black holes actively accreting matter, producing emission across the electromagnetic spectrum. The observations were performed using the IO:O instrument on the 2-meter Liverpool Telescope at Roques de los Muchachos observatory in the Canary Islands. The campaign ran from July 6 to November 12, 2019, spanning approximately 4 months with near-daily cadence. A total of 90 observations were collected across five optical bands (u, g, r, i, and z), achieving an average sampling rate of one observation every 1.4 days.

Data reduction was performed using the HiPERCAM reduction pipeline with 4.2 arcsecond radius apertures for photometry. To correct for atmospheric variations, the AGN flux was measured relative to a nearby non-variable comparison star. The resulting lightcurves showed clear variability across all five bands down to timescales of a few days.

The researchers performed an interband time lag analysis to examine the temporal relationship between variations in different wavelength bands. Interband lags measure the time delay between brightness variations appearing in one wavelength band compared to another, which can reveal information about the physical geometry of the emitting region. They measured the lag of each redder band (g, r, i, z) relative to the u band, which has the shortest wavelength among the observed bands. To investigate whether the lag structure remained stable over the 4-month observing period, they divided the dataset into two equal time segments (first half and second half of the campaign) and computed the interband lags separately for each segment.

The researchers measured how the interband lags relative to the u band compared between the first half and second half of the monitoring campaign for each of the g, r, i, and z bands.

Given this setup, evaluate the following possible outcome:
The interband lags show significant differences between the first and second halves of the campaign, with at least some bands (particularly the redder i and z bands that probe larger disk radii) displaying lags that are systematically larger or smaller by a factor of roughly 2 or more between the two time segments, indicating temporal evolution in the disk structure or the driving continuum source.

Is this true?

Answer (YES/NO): YES